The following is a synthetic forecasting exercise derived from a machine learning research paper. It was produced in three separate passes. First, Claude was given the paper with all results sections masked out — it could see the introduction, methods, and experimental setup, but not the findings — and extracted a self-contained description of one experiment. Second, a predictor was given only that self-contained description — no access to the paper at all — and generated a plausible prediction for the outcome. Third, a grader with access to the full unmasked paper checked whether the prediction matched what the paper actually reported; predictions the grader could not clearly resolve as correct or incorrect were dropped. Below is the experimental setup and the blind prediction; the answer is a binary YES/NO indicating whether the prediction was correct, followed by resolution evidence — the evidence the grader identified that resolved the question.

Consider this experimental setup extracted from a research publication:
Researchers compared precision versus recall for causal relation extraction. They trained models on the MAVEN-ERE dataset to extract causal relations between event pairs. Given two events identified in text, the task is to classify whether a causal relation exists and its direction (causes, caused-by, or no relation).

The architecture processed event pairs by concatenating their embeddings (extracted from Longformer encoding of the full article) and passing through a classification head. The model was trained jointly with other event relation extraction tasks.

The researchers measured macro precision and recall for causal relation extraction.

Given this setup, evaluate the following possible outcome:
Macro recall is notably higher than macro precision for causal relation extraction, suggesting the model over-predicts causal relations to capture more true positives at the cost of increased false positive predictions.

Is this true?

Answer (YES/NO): NO